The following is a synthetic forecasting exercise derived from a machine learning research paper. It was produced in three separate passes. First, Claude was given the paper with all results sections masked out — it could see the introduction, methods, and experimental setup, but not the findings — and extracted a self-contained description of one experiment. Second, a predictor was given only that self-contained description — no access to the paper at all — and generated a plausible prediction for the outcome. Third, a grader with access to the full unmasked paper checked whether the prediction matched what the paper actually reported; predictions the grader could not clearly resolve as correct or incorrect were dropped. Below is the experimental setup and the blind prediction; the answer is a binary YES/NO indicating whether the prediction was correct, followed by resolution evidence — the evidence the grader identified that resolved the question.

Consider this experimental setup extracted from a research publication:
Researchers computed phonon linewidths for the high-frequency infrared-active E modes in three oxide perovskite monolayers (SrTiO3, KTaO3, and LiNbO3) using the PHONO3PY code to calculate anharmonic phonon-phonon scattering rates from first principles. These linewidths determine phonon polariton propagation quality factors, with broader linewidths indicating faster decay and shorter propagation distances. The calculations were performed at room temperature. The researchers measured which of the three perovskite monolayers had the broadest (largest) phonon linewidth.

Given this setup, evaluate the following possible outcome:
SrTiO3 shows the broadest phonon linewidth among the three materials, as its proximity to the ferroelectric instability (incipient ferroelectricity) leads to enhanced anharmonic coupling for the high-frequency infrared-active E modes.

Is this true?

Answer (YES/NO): NO